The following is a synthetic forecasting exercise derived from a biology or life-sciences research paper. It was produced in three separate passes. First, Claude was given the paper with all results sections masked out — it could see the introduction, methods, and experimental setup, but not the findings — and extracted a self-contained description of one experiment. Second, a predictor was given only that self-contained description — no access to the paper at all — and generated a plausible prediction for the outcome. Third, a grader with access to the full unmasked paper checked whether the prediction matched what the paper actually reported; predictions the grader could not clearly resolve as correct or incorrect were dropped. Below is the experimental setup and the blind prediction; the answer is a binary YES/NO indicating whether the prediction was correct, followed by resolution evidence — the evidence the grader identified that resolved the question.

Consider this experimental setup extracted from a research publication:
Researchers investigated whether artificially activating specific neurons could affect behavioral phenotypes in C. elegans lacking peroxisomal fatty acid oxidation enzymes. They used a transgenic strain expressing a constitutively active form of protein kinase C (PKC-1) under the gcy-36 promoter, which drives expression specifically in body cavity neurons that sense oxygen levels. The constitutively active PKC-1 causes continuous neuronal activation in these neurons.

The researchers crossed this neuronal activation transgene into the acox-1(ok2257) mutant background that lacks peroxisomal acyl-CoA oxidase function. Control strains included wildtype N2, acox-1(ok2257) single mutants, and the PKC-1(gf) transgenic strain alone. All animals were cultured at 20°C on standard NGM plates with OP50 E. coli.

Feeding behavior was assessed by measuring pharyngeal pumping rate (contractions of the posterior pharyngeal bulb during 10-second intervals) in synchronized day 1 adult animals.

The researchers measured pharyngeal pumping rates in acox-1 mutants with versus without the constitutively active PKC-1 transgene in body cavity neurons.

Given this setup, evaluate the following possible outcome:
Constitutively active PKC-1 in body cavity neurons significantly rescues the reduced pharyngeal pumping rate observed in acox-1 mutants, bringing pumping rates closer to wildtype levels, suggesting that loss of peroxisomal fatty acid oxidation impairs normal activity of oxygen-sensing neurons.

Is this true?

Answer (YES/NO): NO